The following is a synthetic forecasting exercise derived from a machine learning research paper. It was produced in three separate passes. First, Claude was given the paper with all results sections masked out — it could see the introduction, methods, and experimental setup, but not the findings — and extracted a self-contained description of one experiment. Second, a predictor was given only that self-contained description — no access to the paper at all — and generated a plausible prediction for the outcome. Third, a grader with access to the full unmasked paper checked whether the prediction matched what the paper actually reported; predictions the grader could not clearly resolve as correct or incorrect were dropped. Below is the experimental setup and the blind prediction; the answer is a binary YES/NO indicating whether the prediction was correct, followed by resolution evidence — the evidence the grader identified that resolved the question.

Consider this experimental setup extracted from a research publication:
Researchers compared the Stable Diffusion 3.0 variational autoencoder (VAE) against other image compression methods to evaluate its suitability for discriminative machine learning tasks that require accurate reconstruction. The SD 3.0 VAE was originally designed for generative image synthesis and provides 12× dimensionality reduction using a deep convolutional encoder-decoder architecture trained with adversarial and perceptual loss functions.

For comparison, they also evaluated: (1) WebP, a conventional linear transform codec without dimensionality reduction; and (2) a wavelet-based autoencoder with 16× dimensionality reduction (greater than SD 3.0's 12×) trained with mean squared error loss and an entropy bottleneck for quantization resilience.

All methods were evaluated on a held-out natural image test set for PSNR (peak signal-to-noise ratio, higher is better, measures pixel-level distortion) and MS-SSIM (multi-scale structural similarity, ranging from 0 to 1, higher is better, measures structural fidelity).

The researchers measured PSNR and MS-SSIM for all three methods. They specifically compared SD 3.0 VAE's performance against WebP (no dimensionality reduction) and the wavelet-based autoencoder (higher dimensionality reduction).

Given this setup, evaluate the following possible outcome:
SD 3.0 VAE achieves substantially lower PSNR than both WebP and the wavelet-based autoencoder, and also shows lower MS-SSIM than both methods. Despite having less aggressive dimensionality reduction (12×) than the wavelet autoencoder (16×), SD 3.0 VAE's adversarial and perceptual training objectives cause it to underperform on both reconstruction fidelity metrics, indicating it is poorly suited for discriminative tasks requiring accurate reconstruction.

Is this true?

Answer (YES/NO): YES